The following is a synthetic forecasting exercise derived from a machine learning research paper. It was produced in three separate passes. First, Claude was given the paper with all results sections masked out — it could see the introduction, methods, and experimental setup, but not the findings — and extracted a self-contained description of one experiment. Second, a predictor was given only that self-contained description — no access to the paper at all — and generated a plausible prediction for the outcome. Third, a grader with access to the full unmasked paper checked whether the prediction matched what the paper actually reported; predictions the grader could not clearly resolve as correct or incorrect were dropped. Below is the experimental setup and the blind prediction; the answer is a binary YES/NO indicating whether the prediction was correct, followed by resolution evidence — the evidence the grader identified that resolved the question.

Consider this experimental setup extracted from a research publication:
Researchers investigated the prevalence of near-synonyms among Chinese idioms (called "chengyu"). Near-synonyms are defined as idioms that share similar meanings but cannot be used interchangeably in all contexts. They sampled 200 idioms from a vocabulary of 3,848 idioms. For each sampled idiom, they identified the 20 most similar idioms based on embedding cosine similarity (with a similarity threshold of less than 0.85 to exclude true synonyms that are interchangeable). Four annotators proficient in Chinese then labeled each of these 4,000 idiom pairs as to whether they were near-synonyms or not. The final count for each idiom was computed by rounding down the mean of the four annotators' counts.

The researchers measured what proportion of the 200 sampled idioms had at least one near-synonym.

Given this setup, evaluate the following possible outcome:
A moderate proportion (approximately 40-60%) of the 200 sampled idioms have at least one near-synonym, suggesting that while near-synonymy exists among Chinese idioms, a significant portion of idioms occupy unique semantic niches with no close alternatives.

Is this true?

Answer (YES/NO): NO